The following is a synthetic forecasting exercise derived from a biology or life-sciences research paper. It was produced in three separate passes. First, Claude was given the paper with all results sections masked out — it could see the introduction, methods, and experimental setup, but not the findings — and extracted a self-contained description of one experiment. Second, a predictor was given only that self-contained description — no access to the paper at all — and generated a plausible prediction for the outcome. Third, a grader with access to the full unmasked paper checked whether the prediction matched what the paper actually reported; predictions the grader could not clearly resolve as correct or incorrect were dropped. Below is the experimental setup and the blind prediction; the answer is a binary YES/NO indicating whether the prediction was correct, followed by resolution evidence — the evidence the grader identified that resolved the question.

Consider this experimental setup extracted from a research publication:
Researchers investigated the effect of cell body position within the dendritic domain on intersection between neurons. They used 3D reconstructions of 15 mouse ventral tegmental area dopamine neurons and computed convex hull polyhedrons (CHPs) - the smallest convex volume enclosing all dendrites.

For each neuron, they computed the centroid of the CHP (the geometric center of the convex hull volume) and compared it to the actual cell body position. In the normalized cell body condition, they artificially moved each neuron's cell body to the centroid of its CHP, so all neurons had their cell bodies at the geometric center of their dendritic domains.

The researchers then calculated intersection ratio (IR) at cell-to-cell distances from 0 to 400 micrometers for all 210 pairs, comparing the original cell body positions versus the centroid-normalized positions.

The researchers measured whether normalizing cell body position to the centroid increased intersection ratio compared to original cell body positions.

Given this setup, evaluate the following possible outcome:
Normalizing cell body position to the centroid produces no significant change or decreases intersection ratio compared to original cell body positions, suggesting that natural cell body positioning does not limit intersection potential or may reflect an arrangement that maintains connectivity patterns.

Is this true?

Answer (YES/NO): NO